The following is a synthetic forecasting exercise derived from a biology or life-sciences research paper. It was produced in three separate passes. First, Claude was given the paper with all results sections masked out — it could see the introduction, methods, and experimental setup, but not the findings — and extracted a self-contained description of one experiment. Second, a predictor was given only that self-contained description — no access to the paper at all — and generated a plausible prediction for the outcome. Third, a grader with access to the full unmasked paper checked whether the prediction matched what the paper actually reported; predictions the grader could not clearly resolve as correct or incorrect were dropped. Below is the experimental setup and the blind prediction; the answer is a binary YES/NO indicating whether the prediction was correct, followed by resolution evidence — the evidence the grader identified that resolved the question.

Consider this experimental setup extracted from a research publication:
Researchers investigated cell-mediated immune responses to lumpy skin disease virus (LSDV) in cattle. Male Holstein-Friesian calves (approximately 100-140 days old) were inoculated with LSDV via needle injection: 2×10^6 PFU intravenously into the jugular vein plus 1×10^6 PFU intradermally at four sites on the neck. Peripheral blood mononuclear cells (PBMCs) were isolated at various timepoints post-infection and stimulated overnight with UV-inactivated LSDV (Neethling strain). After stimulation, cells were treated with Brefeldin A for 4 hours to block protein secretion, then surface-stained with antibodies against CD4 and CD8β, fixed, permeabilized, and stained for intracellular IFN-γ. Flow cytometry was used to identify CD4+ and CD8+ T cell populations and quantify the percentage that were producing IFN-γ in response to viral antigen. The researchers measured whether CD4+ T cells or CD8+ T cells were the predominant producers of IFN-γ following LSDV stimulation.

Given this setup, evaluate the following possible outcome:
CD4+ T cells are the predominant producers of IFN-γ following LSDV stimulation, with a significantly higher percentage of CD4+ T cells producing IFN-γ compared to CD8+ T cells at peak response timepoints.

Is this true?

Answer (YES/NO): YES